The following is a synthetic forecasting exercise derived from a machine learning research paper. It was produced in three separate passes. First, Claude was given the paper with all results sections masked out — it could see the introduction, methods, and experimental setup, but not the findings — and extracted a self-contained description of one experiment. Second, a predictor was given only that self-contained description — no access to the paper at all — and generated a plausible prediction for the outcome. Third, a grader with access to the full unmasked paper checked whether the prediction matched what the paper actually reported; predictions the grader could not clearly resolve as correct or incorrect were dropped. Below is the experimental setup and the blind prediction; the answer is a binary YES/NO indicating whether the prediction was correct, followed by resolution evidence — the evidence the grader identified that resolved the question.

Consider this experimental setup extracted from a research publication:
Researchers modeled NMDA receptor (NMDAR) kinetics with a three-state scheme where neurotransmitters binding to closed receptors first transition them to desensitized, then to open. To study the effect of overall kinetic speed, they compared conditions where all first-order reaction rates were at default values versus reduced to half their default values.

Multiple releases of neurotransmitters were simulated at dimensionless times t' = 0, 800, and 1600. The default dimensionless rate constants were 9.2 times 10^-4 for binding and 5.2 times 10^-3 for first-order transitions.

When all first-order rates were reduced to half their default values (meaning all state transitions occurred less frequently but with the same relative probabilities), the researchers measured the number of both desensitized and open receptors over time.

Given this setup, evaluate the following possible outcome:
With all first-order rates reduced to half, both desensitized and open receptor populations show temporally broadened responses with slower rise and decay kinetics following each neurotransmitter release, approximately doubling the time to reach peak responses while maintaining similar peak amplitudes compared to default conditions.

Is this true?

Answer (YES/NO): NO